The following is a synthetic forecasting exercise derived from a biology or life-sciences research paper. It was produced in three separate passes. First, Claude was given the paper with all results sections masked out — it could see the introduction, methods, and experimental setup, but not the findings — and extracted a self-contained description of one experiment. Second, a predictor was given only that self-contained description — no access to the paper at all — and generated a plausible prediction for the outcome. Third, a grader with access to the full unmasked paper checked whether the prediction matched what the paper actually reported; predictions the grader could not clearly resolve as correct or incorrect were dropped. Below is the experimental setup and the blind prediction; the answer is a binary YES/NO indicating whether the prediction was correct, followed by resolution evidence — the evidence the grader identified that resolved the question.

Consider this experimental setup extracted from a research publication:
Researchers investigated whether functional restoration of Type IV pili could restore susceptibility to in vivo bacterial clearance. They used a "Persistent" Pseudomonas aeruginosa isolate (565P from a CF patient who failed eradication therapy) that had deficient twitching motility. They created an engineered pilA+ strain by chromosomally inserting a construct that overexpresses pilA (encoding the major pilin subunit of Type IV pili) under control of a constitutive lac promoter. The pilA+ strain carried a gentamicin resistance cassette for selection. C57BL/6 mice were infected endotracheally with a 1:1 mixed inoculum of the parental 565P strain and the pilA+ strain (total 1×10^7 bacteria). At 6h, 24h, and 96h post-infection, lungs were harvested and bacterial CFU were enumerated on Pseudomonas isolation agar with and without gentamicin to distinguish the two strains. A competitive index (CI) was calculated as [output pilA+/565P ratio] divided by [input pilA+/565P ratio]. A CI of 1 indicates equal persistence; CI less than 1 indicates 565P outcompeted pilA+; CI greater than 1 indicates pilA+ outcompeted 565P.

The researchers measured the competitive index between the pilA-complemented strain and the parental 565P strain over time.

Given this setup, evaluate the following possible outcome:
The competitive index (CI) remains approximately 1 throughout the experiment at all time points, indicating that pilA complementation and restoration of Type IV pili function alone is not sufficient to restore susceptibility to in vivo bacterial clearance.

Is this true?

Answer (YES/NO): NO